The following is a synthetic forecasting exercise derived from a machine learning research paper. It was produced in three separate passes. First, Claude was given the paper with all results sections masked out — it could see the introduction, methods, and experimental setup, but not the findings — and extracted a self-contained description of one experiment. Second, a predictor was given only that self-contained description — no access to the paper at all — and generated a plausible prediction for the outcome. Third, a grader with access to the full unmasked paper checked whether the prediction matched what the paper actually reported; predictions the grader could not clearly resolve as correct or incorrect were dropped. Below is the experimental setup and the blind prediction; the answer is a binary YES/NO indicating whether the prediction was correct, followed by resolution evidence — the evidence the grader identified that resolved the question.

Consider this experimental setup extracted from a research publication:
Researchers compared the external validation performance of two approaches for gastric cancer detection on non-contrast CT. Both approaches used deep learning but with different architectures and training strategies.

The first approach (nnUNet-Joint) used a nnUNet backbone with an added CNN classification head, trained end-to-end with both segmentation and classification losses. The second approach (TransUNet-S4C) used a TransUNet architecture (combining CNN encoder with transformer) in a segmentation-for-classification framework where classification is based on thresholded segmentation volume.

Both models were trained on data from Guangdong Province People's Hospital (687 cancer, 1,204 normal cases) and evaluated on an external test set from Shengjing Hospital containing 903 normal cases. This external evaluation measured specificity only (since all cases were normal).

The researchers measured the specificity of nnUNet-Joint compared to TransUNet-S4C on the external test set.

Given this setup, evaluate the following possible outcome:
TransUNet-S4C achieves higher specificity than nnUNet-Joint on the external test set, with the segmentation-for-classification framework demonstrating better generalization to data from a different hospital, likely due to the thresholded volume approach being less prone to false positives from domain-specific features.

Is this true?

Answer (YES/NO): NO